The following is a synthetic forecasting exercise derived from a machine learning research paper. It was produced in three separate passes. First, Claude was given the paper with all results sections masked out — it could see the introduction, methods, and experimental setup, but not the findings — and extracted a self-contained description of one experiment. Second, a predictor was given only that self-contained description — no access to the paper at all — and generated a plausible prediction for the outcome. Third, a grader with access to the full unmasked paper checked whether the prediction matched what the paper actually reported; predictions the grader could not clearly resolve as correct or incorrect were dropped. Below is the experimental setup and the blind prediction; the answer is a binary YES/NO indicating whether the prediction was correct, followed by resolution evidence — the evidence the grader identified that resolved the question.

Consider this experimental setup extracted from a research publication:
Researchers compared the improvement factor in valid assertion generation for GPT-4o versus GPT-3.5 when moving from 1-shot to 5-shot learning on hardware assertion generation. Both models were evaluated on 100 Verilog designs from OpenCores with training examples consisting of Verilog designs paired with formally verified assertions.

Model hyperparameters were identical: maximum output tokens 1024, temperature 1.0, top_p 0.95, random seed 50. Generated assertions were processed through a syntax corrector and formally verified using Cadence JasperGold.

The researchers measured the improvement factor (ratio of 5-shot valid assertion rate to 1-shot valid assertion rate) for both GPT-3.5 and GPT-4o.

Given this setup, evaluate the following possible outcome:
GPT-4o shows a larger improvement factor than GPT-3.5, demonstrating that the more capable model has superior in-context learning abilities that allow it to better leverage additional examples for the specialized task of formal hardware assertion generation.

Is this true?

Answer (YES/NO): NO